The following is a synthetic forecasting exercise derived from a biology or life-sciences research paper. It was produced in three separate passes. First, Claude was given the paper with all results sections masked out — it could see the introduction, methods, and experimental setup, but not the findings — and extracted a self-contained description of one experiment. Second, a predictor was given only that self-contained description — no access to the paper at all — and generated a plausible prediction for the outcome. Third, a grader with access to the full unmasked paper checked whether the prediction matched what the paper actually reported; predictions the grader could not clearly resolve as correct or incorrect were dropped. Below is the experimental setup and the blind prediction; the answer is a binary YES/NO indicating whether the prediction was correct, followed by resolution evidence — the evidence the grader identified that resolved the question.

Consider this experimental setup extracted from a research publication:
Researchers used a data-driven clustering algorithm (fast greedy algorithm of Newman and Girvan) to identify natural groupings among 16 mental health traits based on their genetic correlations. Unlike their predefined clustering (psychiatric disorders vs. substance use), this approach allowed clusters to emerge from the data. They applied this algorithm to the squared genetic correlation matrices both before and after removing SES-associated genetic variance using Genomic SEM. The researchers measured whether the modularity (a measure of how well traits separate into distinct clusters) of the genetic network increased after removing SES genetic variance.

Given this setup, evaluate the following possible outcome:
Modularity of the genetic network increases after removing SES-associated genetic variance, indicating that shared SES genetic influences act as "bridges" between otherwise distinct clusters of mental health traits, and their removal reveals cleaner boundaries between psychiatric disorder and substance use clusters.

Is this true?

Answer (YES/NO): YES